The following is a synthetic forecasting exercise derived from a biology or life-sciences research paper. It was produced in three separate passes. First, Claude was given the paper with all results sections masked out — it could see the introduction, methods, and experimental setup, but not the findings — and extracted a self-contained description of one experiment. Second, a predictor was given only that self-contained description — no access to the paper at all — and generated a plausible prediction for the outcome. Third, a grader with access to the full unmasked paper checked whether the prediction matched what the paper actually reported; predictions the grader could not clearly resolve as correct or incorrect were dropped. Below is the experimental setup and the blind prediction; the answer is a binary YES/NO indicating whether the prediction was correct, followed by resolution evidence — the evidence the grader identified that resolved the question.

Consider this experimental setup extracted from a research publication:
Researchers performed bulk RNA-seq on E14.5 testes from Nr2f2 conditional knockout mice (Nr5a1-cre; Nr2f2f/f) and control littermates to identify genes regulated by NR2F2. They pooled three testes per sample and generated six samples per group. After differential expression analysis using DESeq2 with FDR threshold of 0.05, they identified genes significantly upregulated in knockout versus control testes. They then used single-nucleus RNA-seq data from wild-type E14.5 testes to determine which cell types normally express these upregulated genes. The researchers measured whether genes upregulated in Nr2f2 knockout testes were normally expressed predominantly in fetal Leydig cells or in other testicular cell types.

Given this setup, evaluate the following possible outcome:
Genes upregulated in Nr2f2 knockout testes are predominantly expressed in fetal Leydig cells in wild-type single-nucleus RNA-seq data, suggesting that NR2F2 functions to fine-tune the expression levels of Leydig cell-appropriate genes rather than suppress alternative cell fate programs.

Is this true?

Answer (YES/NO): NO